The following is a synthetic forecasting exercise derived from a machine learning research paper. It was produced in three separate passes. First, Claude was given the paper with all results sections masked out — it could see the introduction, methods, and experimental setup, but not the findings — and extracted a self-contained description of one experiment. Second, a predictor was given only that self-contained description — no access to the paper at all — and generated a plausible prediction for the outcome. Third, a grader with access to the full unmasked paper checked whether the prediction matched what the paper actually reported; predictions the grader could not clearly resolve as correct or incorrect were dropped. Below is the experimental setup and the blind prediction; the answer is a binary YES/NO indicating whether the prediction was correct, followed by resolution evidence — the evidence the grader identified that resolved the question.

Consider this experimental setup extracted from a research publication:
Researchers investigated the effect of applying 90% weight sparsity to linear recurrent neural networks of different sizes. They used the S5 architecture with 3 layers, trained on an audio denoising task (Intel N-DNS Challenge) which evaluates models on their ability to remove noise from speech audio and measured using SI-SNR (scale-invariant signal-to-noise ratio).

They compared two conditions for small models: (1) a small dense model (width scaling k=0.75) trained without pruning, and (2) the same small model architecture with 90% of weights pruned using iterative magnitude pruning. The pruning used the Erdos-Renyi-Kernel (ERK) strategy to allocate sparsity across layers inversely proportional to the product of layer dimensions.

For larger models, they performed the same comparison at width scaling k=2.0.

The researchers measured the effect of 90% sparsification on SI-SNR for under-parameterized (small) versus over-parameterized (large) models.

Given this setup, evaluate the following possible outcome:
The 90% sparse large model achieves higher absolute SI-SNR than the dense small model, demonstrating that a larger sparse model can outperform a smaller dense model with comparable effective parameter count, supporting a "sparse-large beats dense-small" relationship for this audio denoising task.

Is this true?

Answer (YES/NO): NO